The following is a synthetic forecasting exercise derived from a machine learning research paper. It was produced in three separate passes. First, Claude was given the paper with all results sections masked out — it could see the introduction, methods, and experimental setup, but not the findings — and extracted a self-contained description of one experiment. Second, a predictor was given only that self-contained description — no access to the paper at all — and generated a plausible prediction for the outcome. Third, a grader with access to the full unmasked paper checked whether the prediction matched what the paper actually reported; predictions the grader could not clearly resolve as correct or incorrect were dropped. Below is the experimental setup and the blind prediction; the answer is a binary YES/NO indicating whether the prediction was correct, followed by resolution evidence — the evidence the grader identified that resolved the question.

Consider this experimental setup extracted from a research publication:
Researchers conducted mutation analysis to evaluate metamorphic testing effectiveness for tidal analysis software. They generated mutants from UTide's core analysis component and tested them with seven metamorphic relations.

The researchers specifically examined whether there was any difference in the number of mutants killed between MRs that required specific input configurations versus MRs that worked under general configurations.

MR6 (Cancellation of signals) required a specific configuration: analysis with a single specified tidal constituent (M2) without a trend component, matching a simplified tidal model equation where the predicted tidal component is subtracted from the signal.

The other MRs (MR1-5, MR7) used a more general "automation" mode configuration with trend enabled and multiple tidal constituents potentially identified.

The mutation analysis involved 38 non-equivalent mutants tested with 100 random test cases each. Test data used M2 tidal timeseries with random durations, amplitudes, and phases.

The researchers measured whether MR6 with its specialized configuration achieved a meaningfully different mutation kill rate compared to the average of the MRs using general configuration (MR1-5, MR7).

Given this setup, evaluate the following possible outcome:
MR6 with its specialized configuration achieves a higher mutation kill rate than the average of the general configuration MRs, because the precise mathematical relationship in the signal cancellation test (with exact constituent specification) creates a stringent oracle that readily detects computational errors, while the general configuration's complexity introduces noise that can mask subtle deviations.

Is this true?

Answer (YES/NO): NO